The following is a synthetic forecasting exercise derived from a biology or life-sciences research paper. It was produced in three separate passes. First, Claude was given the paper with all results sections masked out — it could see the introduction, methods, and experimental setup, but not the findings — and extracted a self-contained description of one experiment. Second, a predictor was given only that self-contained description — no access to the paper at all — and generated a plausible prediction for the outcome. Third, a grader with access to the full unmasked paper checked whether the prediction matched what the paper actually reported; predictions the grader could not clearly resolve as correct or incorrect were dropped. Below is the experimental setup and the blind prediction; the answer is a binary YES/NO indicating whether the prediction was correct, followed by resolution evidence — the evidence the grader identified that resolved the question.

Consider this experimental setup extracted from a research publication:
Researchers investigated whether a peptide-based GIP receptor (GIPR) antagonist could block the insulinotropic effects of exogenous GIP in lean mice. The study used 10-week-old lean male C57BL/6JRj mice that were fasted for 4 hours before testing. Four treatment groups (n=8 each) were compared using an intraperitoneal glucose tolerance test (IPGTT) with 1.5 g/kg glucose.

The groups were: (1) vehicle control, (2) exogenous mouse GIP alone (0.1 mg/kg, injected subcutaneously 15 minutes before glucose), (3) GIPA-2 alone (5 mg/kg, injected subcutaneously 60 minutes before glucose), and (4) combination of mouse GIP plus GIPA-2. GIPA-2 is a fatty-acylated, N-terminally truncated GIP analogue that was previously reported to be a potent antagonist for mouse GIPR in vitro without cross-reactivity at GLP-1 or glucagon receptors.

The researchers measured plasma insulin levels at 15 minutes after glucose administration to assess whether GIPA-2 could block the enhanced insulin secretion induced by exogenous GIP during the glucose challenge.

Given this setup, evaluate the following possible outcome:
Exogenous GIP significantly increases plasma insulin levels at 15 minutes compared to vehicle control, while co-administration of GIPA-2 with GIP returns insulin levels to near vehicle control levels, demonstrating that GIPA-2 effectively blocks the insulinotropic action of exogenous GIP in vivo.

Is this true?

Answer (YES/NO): NO